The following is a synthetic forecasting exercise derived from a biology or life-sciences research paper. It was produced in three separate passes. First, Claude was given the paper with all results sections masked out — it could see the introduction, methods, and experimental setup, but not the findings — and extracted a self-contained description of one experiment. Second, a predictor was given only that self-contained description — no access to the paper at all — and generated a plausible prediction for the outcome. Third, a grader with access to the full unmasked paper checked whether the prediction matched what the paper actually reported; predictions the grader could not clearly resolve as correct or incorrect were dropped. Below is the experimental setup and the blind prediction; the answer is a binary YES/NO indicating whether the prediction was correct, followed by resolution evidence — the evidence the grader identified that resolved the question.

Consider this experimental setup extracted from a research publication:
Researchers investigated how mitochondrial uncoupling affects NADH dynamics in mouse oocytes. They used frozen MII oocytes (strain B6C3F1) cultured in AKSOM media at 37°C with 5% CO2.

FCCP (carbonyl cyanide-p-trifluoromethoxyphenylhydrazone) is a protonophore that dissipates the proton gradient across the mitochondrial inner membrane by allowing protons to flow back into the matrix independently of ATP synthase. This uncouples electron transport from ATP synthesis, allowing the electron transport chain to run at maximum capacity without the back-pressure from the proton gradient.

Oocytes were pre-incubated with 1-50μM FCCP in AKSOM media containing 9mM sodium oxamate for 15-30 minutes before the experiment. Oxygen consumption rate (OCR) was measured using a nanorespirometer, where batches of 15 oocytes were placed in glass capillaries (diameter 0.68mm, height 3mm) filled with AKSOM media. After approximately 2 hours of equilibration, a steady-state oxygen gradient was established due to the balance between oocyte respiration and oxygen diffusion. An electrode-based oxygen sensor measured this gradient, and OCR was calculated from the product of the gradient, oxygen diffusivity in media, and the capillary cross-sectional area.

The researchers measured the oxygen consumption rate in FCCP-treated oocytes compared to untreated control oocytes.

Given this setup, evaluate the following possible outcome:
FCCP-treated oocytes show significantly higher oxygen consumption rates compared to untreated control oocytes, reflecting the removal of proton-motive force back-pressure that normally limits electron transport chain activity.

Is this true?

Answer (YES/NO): YES